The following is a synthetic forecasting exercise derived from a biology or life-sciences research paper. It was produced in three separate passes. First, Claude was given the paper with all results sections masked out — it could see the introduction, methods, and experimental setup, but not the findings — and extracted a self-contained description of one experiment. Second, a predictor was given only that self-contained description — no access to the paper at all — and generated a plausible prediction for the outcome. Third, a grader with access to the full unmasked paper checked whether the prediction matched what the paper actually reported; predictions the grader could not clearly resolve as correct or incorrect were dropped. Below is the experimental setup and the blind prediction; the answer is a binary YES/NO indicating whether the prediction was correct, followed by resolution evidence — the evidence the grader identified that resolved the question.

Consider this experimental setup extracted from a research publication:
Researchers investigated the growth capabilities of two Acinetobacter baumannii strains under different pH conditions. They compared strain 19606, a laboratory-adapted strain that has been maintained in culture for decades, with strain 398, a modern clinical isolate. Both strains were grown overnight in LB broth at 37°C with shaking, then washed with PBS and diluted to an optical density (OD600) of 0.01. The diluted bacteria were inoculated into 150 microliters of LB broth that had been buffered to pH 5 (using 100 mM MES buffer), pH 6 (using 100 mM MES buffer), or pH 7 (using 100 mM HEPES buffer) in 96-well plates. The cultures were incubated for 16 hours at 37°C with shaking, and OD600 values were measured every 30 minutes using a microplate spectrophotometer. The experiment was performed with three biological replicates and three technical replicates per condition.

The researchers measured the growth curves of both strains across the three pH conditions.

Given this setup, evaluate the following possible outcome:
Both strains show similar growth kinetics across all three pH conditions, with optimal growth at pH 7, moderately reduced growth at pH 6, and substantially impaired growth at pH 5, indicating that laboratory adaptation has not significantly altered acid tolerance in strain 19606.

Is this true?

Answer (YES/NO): NO